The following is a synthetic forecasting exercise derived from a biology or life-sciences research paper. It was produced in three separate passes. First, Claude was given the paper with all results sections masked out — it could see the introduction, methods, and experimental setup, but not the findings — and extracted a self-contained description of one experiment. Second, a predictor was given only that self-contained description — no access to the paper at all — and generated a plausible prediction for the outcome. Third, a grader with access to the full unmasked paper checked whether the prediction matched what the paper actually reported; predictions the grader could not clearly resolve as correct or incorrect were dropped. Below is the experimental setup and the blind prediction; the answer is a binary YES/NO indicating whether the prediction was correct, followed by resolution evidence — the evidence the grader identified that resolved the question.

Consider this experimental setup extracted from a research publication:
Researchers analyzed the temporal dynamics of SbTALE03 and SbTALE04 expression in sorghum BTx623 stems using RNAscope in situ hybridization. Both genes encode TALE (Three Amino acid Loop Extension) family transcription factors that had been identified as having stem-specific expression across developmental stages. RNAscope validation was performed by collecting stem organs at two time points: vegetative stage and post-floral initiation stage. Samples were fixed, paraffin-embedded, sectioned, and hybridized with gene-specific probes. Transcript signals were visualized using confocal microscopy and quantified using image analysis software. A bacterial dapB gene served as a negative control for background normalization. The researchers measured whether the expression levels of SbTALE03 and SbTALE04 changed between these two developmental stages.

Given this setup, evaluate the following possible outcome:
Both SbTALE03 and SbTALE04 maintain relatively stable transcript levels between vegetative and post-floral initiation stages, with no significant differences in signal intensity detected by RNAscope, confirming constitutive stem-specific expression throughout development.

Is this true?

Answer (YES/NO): NO